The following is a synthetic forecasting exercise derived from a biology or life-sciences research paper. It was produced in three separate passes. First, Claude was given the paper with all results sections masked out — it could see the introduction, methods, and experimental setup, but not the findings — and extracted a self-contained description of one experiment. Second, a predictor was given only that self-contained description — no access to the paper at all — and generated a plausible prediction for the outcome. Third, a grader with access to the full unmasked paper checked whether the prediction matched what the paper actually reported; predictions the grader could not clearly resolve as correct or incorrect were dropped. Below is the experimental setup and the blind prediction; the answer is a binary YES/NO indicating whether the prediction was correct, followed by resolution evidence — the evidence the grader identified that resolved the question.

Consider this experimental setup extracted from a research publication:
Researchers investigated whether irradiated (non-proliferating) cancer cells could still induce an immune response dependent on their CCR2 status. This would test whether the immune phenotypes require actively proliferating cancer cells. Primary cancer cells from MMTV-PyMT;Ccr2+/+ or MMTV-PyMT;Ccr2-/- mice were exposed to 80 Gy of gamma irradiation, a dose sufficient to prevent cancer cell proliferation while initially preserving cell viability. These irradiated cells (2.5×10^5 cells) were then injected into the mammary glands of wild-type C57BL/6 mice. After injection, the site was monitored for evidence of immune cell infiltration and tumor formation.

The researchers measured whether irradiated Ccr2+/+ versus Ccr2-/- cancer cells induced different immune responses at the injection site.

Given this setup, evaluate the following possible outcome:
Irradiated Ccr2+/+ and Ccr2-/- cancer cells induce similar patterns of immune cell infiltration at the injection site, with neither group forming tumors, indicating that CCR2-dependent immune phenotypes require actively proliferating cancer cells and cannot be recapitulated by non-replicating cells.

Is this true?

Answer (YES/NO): NO